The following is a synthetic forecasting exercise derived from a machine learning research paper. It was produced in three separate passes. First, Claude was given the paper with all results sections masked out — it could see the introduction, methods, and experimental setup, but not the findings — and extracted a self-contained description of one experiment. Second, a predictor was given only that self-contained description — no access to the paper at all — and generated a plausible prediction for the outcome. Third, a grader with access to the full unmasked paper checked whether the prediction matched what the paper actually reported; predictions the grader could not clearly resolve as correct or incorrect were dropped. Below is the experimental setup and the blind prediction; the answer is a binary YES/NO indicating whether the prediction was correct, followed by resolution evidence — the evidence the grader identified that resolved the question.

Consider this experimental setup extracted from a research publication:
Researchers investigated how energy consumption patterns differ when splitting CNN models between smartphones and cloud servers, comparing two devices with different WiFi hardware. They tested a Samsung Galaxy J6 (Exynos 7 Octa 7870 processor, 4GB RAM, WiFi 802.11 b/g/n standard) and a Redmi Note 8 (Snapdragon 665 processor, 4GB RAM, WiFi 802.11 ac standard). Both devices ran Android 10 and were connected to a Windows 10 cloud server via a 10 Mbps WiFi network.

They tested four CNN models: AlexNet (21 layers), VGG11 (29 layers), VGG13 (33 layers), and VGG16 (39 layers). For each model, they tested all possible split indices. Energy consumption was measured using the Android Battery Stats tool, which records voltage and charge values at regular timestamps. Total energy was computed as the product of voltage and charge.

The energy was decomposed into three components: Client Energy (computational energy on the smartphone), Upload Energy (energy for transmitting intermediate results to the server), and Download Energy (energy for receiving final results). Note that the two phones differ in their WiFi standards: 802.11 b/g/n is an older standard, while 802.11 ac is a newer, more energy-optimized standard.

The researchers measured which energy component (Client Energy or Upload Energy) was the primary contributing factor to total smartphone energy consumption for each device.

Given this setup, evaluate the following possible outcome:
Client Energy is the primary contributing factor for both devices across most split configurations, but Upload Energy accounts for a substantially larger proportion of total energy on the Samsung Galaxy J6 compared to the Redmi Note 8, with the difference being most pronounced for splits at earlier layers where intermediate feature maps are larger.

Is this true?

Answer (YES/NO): NO